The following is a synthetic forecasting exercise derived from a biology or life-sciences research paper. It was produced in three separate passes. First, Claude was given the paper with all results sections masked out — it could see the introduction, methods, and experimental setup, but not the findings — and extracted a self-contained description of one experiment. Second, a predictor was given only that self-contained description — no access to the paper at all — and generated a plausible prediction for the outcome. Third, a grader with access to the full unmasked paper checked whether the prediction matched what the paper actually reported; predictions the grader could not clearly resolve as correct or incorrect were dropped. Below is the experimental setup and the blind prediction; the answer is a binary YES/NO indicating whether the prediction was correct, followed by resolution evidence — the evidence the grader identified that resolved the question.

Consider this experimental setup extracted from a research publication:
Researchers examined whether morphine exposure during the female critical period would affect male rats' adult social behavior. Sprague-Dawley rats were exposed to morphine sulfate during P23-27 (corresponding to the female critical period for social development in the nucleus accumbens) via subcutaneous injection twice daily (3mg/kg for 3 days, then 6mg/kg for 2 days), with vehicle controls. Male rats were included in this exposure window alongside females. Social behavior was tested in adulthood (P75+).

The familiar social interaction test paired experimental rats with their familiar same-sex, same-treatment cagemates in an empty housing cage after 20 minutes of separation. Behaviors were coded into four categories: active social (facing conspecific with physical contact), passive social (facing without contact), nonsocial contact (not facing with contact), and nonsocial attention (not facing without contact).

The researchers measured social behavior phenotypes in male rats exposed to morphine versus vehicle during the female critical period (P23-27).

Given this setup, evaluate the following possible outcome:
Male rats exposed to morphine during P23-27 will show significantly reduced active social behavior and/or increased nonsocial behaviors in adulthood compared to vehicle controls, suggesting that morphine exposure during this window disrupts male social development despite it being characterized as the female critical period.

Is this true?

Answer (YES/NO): NO